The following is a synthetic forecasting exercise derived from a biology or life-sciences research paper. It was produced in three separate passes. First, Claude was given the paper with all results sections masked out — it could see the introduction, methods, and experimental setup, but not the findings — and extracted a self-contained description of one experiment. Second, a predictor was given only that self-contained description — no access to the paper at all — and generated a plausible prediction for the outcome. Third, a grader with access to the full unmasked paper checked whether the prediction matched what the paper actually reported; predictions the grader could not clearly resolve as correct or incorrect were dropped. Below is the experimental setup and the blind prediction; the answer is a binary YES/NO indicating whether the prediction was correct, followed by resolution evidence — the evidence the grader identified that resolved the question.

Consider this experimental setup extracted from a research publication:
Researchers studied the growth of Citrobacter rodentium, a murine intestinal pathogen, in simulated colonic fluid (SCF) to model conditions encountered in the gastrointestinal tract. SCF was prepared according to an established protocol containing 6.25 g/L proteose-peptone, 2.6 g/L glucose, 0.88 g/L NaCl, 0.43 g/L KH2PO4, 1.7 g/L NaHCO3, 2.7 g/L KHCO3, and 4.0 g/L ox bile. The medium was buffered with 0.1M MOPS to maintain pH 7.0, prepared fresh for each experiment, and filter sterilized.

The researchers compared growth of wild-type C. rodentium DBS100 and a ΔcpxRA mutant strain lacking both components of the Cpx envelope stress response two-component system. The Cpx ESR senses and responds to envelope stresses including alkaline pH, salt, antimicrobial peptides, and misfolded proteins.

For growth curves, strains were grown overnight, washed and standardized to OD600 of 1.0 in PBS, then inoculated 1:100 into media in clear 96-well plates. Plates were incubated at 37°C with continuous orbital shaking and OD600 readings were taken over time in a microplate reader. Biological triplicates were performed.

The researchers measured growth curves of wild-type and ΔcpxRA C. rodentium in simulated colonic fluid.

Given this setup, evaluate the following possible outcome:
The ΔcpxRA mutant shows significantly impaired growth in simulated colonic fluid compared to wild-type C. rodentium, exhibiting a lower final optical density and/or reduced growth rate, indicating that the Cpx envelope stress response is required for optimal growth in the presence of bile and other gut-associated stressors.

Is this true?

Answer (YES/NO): NO